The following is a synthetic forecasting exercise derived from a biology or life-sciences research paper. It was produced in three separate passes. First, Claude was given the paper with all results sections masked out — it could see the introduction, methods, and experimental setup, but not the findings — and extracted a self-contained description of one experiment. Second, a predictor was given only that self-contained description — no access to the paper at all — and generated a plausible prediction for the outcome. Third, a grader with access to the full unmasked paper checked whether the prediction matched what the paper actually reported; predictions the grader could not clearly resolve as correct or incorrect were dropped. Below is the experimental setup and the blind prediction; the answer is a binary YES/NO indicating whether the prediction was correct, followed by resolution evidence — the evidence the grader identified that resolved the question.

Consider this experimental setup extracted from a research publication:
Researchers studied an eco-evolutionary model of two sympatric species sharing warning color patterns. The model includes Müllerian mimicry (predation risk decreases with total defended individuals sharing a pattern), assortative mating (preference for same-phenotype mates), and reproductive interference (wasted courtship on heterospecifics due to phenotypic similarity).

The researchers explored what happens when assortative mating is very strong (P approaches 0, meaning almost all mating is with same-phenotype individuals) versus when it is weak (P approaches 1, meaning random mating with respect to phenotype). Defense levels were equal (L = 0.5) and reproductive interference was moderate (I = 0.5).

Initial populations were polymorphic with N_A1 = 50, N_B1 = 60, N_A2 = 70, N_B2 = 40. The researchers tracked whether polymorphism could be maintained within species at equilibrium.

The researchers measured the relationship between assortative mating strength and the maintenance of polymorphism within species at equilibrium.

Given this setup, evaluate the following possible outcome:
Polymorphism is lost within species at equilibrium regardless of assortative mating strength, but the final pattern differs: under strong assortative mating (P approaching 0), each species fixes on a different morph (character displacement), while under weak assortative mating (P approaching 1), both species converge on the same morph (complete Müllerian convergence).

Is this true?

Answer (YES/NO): YES